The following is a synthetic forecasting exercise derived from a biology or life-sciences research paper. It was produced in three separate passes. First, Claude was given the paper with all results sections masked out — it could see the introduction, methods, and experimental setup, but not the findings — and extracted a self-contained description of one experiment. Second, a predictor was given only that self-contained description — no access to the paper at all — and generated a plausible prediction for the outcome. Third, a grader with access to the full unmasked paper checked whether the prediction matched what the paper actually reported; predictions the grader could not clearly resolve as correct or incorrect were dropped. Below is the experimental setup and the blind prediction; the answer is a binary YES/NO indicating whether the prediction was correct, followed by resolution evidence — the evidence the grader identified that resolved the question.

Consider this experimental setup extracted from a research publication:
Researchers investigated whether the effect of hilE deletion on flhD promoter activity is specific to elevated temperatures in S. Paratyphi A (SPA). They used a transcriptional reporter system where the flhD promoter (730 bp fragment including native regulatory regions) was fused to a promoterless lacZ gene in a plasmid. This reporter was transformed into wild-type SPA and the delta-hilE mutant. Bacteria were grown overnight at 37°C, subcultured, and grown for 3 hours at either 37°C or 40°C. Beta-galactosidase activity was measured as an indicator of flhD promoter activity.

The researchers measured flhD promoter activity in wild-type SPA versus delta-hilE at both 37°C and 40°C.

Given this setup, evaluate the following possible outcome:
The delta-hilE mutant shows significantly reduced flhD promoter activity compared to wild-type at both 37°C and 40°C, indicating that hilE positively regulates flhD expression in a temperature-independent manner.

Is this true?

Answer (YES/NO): NO